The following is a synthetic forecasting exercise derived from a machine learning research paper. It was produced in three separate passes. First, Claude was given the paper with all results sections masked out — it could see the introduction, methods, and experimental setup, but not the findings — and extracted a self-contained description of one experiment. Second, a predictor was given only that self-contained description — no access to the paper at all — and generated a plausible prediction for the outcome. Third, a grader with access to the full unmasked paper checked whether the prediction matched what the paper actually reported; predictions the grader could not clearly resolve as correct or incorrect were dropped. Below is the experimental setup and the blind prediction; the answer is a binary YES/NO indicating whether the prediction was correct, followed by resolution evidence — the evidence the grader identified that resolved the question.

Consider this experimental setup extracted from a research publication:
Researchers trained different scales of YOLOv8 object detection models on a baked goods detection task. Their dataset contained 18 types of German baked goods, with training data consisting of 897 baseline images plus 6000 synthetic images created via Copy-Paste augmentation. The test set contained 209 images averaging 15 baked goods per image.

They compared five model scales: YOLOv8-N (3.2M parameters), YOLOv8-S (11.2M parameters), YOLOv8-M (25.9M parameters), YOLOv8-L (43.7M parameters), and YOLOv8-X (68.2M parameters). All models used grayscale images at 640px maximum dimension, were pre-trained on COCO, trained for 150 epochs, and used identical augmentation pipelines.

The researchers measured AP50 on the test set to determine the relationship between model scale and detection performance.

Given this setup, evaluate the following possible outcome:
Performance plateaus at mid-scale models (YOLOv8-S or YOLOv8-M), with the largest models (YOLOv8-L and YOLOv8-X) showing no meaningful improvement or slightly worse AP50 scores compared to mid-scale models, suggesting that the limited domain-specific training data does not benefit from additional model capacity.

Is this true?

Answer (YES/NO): NO